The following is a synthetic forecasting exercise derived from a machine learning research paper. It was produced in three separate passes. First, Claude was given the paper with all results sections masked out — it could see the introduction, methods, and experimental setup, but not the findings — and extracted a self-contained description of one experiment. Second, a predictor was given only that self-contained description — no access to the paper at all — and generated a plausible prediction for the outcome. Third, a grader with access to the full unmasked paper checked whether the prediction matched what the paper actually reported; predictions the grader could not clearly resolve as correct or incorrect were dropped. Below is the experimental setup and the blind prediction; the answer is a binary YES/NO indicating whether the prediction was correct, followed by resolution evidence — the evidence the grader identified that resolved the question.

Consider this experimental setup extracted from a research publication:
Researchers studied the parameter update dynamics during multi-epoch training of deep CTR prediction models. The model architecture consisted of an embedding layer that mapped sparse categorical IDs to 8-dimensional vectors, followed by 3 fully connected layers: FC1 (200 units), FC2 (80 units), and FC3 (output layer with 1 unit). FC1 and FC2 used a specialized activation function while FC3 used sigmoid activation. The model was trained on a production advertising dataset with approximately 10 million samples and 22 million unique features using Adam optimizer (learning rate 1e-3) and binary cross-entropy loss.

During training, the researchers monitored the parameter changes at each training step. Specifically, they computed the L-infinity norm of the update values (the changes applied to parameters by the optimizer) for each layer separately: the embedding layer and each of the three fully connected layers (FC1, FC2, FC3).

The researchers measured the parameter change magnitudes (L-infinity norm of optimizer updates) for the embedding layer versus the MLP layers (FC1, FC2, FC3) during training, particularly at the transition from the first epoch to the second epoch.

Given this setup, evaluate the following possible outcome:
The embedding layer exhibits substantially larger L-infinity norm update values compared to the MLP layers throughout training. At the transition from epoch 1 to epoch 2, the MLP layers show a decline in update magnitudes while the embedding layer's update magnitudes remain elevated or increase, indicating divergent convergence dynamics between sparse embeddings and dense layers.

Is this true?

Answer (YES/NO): NO